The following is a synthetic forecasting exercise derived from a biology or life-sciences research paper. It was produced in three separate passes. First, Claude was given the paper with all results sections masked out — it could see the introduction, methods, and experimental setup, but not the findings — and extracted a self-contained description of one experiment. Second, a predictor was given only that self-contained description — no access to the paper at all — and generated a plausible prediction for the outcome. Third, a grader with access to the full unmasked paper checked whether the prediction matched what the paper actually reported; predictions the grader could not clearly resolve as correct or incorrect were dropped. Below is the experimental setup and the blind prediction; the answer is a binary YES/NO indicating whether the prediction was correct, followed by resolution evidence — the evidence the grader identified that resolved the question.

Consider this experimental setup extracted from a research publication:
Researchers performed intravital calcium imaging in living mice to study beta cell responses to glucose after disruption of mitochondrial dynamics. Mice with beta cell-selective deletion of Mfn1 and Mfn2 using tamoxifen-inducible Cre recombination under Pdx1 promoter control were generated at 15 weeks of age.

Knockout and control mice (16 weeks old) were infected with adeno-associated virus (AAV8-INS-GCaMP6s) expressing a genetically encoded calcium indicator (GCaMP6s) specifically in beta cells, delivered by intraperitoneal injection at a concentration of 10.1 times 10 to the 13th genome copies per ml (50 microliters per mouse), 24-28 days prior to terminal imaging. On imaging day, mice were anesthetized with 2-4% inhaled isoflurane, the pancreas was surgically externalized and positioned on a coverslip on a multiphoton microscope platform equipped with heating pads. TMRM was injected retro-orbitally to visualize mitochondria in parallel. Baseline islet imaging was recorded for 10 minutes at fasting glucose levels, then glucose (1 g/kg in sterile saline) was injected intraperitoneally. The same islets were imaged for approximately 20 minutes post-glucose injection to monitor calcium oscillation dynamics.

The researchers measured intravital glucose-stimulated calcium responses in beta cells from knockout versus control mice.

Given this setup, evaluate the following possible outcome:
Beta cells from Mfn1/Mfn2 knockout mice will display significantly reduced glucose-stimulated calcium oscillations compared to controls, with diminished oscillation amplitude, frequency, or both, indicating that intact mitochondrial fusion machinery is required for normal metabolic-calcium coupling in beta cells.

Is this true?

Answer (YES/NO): YES